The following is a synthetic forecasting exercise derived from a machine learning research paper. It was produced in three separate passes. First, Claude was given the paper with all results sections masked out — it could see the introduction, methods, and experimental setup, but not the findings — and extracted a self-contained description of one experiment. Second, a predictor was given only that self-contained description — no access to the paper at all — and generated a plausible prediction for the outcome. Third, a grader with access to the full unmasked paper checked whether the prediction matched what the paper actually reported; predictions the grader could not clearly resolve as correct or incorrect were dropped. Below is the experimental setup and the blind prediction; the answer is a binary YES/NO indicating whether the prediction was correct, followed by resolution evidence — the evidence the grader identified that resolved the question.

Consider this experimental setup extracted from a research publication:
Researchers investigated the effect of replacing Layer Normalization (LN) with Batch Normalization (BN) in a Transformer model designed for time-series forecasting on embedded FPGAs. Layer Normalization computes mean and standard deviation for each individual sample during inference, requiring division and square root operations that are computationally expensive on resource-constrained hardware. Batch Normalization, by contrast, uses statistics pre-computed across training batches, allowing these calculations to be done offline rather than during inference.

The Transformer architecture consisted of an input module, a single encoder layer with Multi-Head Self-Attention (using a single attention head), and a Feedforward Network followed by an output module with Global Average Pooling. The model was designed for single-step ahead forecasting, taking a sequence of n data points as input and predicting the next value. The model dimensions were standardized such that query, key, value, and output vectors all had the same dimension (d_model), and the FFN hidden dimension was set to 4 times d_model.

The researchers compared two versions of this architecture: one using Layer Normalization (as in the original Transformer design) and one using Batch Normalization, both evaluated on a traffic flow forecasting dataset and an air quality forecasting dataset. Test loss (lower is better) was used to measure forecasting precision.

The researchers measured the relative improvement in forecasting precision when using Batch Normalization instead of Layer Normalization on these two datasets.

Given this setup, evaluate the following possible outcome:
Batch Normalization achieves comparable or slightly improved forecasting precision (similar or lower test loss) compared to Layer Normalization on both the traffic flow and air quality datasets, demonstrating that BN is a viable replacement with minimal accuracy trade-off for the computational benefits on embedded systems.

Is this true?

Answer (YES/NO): NO